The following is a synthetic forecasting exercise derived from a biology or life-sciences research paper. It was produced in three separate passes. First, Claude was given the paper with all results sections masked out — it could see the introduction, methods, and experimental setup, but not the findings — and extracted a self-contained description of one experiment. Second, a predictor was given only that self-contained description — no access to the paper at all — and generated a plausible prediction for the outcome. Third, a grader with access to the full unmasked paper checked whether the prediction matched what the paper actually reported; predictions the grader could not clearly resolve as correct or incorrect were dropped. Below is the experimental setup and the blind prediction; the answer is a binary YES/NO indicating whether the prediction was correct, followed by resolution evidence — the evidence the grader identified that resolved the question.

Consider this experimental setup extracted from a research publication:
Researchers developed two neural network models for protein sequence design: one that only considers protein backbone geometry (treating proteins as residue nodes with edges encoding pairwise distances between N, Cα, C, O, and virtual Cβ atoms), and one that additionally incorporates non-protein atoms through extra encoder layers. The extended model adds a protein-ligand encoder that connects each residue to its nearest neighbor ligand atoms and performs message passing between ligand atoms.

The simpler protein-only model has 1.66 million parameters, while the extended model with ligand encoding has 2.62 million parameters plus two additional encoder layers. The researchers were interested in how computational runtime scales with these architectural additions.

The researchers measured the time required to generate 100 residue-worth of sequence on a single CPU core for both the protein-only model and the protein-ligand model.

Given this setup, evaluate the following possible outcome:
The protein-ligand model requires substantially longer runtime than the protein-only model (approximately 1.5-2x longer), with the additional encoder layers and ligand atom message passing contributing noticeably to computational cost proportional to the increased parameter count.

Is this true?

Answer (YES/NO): YES